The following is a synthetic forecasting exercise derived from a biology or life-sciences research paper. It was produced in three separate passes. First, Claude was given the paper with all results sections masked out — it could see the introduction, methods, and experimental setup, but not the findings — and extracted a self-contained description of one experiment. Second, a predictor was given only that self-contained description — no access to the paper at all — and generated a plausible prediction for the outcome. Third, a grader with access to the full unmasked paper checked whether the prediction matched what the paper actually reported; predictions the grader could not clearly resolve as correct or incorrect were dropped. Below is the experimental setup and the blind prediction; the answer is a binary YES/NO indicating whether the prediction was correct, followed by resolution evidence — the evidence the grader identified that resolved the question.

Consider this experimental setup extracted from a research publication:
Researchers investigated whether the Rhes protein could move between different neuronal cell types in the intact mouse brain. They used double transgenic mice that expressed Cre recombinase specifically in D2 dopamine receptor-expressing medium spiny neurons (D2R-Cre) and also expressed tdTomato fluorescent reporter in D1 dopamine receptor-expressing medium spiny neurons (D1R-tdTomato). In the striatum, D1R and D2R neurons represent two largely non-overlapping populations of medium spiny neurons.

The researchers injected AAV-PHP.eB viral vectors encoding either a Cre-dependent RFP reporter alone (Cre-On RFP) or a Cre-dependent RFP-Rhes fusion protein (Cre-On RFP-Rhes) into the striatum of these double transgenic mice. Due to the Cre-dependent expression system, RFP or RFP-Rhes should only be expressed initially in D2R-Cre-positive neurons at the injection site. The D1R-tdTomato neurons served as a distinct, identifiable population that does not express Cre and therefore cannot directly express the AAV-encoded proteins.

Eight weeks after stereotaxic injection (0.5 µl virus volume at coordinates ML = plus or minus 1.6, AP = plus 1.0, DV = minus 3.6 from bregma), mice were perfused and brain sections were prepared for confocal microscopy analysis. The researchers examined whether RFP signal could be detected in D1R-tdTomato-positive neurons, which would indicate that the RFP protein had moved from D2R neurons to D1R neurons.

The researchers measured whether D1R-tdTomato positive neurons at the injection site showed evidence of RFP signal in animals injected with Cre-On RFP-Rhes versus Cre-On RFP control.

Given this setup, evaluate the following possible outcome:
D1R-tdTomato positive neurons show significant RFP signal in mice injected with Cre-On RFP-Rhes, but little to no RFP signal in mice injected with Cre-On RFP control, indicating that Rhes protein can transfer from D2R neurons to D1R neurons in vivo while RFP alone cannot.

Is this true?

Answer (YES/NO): YES